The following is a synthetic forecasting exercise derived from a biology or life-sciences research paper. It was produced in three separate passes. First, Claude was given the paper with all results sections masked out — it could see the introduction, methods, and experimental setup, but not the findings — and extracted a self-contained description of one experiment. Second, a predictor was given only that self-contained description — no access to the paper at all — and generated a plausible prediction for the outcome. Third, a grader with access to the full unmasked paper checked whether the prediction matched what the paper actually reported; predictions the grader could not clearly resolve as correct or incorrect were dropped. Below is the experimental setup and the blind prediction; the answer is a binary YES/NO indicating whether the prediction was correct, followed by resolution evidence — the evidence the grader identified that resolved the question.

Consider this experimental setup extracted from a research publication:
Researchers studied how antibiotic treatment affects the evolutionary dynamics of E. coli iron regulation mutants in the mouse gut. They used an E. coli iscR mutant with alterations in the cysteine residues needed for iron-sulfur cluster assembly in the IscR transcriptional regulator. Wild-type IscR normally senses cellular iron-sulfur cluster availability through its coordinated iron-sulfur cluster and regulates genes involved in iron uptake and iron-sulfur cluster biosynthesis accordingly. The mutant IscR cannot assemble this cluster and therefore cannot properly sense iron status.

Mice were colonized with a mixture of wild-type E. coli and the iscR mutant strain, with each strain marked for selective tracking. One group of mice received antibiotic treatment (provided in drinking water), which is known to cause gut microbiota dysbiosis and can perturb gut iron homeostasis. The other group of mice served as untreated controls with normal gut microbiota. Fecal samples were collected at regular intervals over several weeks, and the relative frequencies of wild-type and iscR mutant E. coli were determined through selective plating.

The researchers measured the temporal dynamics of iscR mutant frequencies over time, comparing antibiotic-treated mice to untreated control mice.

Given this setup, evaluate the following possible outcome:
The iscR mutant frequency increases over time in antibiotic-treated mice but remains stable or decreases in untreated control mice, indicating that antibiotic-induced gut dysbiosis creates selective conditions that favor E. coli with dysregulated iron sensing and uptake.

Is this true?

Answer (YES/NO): NO